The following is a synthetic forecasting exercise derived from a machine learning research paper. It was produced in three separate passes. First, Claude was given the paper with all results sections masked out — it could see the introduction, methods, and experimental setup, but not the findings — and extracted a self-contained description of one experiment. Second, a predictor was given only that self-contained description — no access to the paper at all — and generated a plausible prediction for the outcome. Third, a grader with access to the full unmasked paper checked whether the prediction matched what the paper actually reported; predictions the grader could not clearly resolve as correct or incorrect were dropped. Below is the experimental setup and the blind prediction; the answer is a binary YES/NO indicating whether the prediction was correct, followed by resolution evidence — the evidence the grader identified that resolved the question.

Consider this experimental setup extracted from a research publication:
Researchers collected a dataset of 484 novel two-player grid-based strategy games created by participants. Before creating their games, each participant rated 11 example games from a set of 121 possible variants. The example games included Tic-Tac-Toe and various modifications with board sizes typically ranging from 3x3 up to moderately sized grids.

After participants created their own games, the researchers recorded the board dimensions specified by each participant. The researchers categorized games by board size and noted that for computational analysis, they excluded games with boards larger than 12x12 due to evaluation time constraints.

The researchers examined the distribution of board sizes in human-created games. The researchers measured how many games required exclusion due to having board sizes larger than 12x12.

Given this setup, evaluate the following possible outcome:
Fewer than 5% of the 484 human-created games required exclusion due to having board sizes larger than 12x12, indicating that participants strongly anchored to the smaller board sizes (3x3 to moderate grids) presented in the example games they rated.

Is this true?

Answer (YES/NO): NO